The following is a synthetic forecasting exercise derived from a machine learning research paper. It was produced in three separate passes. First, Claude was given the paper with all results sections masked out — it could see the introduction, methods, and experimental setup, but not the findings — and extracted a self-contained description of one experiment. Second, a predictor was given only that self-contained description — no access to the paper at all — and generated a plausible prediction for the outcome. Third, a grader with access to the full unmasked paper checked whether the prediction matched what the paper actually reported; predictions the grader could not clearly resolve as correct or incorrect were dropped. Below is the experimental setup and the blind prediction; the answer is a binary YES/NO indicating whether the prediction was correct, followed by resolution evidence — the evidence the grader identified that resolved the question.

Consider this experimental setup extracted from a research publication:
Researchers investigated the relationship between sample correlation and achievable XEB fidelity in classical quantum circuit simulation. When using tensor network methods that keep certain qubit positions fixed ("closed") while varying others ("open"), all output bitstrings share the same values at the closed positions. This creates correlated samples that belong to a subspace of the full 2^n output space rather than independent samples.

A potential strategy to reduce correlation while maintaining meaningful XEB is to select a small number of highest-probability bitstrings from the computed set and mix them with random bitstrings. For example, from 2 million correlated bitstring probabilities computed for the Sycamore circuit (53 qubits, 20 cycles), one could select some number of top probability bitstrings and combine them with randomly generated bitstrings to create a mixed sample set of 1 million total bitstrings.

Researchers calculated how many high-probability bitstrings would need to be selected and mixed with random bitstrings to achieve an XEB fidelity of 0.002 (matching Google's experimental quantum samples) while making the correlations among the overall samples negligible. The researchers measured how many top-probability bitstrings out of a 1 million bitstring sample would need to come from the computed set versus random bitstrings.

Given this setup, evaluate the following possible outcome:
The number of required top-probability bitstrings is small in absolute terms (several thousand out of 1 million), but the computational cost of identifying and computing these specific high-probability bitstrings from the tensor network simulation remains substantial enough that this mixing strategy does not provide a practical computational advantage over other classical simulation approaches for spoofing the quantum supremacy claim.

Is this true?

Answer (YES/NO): NO